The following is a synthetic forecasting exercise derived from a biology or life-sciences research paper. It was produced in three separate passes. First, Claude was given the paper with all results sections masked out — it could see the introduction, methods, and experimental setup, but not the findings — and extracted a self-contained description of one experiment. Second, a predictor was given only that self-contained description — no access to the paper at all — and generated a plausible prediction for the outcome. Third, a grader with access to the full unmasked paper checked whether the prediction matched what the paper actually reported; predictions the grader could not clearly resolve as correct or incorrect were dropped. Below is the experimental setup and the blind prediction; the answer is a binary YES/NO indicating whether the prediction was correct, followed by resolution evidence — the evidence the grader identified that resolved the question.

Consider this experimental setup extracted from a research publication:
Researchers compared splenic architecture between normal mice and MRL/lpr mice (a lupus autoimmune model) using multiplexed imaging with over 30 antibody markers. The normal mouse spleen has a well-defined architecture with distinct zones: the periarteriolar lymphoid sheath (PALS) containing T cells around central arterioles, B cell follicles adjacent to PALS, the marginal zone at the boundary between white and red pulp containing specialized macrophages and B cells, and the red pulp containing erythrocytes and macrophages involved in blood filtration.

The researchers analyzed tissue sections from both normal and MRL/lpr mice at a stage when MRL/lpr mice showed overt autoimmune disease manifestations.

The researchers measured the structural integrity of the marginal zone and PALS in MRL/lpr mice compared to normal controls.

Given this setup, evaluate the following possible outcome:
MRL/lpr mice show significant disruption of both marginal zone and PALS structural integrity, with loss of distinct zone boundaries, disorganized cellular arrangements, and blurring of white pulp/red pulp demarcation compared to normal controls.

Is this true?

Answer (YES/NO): NO